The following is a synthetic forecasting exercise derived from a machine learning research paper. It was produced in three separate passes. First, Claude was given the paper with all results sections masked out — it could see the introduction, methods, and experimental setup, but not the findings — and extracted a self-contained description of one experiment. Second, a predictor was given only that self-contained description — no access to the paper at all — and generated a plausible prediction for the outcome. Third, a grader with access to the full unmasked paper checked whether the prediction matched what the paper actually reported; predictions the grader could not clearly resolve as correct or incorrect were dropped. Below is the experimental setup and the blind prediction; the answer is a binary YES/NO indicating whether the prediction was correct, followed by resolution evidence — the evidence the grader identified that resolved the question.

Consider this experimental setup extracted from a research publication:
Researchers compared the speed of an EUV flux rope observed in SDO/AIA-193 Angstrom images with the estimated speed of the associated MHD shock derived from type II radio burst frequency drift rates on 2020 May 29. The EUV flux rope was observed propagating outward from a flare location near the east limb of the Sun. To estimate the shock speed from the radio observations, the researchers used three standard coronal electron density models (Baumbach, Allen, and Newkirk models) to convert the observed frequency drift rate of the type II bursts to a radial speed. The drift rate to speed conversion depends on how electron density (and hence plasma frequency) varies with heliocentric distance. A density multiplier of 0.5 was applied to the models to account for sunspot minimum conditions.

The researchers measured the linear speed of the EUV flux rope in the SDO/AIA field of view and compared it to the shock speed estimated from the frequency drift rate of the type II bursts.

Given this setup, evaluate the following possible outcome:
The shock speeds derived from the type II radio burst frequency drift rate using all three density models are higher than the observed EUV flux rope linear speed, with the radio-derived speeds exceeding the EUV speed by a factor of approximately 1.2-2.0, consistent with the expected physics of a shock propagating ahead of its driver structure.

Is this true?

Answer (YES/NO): NO